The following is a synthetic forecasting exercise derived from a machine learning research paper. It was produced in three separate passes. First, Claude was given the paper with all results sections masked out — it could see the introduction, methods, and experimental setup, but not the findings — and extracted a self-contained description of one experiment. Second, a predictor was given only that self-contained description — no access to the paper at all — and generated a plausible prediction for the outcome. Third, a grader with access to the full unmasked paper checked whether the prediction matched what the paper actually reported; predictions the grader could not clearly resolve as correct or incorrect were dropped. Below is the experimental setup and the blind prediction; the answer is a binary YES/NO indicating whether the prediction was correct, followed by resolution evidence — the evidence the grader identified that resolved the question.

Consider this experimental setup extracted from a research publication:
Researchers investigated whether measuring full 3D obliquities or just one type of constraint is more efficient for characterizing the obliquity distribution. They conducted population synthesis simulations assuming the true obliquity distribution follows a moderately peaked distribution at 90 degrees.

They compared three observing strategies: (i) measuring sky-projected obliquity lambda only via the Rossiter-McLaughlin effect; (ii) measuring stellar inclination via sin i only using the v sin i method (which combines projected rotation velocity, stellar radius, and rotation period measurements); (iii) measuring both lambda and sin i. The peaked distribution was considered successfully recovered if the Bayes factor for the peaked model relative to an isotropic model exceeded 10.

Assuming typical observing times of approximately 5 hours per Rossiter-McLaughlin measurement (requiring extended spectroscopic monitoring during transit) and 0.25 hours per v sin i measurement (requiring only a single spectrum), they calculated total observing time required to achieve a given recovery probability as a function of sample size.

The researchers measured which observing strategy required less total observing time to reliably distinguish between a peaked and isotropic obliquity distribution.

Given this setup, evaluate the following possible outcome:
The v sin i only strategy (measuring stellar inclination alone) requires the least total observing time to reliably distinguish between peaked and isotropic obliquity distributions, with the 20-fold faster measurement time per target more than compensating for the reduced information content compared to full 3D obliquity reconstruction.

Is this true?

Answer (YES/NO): YES